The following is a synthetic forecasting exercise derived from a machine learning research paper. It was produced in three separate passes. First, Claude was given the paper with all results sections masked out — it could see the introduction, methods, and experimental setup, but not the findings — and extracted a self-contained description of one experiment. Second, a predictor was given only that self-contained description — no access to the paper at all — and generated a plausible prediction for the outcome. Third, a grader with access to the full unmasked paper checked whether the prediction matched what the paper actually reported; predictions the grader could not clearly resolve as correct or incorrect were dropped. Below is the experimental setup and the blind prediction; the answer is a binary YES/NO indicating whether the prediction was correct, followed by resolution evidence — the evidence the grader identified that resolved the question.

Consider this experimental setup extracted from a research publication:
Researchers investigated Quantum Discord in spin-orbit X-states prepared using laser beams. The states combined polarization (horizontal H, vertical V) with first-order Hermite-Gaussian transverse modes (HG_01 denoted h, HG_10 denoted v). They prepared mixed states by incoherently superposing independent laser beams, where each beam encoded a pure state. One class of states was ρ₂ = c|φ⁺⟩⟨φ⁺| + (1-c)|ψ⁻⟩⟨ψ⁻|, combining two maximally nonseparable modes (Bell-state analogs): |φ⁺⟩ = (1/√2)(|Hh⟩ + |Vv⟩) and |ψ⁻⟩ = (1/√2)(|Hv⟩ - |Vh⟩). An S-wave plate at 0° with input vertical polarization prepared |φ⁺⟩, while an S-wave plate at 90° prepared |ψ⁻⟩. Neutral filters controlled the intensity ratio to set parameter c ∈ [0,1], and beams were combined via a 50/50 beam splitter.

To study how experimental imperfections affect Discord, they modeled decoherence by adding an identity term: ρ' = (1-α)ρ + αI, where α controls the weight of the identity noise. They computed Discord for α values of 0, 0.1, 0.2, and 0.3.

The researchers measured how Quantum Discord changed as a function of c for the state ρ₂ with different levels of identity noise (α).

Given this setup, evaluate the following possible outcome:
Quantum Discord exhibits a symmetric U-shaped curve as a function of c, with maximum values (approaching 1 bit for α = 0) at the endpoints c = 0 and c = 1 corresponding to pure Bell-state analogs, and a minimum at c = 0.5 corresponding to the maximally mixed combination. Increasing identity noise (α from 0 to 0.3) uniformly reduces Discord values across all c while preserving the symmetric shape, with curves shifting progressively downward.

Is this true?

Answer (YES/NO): NO